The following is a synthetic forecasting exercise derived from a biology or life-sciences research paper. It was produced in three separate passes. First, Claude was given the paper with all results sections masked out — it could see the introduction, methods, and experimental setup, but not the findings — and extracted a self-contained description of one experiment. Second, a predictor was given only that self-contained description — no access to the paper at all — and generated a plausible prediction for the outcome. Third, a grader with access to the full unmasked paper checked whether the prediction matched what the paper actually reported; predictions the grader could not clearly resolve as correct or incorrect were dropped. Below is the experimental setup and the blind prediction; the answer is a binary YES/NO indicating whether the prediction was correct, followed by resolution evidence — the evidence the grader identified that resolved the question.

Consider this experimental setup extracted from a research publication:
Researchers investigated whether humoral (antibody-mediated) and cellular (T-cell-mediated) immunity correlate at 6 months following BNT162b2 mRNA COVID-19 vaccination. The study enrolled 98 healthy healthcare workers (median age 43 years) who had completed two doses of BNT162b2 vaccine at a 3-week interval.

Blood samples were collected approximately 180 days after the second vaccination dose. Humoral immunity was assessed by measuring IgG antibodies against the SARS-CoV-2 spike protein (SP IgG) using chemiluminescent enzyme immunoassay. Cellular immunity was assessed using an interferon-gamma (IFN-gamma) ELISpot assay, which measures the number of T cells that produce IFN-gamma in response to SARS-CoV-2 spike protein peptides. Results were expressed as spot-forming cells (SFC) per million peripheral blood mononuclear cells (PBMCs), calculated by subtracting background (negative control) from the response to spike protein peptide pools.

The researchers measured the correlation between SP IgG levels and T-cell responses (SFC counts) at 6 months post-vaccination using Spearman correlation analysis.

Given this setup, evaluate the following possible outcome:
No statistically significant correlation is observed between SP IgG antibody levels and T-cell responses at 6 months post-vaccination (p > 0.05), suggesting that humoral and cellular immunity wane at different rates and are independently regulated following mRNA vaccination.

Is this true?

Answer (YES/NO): NO